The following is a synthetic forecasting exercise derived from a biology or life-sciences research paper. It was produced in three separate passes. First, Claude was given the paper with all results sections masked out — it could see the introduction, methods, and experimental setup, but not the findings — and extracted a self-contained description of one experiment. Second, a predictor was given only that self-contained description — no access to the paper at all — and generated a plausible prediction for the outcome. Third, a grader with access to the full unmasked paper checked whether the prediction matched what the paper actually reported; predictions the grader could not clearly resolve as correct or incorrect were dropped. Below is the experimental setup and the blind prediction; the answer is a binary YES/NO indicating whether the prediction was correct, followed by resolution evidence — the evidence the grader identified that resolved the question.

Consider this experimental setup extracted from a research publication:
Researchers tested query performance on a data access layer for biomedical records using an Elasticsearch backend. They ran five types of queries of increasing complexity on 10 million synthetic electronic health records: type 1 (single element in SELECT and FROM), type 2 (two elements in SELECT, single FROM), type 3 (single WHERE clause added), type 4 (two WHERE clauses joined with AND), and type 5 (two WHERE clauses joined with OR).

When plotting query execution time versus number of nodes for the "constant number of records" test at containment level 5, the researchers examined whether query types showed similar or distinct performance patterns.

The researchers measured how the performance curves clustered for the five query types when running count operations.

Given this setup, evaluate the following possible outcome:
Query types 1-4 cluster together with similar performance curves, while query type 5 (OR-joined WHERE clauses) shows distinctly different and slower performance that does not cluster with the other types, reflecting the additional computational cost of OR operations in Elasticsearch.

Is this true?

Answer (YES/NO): NO